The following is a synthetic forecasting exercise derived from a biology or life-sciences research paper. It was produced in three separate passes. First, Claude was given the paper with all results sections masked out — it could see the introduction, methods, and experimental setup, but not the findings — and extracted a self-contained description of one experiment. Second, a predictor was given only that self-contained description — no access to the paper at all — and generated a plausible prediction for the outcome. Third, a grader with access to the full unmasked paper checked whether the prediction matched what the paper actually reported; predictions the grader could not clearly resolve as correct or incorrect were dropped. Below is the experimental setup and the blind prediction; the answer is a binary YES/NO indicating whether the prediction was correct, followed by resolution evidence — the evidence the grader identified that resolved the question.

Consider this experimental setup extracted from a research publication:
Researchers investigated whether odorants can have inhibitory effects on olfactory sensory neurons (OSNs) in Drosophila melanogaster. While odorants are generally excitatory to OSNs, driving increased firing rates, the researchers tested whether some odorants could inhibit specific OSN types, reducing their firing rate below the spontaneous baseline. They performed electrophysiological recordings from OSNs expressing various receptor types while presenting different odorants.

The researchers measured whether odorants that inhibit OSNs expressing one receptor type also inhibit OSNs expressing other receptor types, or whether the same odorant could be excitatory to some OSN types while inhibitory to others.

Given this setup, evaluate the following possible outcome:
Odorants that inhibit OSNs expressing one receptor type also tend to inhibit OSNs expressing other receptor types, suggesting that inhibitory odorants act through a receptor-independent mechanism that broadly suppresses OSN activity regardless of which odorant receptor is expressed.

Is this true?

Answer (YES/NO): NO